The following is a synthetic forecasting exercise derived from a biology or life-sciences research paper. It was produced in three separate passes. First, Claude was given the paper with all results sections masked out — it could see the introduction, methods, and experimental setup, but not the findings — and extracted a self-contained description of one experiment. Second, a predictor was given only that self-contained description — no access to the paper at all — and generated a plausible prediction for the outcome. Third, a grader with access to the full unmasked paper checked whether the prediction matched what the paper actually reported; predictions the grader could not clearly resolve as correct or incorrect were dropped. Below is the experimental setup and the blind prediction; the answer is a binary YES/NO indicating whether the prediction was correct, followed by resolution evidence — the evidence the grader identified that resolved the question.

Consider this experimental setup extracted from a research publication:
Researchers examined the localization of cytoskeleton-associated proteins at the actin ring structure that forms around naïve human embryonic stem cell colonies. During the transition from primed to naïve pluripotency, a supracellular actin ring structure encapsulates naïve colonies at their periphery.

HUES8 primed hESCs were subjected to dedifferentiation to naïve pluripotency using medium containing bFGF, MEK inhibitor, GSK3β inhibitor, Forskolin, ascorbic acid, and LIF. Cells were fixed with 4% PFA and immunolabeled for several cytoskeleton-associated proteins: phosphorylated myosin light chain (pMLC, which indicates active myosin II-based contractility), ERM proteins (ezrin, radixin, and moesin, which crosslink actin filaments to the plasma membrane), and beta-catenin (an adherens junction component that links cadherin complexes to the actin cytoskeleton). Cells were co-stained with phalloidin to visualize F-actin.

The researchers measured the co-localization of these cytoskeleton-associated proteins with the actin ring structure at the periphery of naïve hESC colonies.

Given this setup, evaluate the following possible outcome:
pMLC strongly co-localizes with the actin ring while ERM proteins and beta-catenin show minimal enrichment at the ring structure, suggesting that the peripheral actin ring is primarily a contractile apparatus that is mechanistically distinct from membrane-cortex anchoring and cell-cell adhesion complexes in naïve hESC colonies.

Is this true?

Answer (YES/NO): NO